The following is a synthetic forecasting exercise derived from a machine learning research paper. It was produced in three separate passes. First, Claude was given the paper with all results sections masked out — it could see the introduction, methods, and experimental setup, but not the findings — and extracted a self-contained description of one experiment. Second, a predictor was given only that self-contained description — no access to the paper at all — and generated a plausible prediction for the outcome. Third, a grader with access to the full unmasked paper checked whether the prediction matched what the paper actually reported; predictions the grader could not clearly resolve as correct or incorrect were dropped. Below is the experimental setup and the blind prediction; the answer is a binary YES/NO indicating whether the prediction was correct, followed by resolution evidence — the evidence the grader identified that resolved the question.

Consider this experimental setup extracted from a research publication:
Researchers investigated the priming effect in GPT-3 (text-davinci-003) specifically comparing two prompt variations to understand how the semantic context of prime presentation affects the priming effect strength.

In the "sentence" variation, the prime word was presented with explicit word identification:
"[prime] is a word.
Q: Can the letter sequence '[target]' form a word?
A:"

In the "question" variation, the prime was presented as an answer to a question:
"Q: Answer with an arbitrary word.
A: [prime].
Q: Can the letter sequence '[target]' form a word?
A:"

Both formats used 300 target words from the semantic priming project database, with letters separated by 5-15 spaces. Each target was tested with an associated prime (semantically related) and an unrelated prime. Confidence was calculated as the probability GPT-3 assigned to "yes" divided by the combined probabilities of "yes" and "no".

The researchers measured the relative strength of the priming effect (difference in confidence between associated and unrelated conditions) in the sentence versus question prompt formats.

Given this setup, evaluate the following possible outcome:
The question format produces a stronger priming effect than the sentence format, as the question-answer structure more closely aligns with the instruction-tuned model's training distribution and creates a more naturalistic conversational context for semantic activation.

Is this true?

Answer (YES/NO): NO